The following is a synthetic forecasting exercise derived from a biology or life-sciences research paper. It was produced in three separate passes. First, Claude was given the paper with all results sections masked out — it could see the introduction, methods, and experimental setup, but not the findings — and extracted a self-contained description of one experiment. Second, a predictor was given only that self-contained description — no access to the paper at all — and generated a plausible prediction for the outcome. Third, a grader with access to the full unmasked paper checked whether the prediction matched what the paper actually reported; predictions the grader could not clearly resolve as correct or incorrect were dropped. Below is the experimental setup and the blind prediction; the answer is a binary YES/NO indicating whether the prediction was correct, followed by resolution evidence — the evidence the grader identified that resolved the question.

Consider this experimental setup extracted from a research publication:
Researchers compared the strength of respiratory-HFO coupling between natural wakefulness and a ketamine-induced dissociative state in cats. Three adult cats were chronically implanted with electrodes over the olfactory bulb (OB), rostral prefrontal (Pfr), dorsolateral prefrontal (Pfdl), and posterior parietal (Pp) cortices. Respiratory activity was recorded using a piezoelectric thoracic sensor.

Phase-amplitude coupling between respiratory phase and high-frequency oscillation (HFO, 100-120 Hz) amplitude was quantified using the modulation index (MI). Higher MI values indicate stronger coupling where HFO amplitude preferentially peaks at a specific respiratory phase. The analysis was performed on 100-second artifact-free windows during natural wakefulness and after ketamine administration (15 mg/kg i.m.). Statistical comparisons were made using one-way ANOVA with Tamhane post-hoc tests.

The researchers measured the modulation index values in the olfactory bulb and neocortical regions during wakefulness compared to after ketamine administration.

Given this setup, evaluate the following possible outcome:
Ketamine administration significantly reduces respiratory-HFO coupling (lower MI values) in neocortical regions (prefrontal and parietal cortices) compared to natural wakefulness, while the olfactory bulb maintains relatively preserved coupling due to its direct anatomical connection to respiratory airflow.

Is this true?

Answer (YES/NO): NO